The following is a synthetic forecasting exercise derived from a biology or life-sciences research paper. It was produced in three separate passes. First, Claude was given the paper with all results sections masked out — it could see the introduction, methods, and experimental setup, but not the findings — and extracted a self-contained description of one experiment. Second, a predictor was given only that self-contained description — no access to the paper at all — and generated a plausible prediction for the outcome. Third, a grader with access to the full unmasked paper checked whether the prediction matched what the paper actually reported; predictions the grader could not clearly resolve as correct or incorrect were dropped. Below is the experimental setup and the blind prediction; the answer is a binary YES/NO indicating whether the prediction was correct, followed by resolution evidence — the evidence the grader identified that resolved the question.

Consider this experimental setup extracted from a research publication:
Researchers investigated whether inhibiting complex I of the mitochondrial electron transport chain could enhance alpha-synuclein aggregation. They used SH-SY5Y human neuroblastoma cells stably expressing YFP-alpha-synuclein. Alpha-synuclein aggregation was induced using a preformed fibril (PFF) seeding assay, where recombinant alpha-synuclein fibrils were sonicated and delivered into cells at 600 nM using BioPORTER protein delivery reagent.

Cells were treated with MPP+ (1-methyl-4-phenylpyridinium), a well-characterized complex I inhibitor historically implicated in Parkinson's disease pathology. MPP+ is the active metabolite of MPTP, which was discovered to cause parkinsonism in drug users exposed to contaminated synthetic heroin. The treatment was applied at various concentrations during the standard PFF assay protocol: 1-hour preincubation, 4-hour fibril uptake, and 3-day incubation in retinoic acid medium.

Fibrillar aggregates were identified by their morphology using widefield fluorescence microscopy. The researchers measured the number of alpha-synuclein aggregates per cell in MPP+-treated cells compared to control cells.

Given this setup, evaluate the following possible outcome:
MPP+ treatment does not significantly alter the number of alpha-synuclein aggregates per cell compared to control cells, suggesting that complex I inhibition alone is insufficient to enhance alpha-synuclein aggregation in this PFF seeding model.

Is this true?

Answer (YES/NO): YES